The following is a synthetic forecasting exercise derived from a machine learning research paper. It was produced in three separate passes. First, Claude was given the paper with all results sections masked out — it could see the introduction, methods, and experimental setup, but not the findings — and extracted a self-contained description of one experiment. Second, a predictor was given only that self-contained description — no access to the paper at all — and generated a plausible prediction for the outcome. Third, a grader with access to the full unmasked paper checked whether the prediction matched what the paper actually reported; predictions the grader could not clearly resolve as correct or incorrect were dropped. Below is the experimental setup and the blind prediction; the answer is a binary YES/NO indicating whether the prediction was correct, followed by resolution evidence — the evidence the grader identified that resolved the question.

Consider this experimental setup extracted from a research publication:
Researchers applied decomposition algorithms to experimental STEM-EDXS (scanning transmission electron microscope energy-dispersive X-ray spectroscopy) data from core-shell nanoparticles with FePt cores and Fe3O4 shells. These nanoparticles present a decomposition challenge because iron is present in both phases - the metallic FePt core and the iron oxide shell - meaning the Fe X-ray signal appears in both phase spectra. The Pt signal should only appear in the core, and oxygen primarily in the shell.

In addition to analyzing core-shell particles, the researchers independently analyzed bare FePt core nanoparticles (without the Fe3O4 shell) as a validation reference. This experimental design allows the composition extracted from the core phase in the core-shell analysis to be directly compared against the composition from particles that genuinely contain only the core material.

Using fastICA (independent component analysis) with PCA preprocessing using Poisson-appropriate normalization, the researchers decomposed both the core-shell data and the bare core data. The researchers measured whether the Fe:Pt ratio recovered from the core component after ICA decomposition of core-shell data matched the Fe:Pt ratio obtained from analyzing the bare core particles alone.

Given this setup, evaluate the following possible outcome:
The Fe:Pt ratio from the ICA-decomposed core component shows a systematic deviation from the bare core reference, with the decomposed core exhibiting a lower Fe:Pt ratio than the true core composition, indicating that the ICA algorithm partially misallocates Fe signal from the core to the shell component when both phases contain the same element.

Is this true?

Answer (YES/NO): NO